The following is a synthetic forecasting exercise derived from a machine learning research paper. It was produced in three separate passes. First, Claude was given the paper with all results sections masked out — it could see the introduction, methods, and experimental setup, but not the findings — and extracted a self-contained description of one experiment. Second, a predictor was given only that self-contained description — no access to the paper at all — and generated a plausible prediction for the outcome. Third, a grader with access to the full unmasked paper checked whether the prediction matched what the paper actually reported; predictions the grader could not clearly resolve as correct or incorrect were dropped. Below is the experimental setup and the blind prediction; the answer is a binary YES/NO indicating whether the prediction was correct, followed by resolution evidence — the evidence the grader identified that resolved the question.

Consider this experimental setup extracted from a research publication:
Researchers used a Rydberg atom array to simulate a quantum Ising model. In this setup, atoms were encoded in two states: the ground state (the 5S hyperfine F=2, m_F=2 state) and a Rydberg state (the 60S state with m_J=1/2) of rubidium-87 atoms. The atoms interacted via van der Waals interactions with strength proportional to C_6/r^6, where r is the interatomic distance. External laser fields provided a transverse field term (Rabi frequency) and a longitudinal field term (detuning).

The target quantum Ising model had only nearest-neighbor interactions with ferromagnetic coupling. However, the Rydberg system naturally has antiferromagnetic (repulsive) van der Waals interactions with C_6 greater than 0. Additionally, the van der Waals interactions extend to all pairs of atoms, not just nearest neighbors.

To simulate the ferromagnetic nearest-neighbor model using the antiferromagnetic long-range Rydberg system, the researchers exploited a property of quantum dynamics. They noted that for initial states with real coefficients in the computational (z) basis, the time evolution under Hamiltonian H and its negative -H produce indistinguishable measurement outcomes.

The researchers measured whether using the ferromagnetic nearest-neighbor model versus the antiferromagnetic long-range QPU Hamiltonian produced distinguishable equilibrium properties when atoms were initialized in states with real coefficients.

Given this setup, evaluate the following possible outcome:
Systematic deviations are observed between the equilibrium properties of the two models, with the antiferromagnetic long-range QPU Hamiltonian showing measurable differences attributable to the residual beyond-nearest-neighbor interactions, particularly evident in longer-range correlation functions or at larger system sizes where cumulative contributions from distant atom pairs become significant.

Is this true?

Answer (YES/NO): NO